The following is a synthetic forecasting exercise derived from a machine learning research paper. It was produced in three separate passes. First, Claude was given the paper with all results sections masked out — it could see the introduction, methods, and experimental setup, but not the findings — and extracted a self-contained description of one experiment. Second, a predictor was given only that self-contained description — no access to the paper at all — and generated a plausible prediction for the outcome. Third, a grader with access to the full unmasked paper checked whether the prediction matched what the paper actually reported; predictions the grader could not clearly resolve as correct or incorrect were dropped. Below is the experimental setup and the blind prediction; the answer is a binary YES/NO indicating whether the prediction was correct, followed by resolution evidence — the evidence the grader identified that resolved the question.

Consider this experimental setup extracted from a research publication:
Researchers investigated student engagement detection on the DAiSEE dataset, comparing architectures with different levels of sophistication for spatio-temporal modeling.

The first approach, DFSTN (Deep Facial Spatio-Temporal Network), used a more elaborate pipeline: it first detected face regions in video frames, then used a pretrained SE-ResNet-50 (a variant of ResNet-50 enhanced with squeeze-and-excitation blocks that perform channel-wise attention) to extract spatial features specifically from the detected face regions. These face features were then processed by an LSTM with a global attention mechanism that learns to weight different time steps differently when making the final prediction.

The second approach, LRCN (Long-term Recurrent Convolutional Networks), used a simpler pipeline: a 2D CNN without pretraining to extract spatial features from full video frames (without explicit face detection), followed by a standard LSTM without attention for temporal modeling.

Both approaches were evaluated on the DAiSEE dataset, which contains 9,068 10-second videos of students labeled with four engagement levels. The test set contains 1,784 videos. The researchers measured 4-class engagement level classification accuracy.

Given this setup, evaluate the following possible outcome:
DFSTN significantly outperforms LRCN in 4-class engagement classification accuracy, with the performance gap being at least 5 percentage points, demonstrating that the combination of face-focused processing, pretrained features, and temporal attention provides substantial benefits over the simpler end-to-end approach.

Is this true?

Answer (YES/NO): NO